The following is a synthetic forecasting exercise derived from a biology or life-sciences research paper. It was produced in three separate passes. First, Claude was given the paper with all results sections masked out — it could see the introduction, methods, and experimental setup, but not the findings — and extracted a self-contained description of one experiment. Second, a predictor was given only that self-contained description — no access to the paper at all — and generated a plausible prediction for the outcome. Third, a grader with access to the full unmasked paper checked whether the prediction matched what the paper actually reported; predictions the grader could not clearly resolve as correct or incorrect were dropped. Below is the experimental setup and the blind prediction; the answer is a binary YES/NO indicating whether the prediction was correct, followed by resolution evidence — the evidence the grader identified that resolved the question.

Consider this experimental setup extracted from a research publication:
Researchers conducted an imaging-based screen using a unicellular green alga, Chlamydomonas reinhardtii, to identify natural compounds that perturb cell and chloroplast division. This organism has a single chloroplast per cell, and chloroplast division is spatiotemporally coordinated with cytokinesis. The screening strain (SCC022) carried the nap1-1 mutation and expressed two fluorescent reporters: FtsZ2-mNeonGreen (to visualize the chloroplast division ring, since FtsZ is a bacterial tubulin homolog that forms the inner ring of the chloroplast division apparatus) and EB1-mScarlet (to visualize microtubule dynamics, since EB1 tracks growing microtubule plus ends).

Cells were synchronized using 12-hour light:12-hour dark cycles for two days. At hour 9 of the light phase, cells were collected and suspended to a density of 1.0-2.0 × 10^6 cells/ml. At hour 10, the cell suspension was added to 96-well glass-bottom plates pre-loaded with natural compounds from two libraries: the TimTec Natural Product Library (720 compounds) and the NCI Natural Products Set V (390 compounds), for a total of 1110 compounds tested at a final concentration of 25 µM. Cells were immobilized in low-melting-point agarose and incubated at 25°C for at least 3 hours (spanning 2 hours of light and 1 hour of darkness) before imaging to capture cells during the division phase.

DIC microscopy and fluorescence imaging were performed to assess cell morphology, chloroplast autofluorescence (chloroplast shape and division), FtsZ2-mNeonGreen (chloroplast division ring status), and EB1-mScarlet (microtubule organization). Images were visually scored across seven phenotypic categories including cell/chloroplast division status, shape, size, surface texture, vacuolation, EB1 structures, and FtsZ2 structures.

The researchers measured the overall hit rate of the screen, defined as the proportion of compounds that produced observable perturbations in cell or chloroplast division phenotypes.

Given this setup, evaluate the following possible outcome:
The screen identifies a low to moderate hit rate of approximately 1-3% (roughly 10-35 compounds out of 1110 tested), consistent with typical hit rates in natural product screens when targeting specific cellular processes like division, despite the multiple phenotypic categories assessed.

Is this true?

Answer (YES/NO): NO